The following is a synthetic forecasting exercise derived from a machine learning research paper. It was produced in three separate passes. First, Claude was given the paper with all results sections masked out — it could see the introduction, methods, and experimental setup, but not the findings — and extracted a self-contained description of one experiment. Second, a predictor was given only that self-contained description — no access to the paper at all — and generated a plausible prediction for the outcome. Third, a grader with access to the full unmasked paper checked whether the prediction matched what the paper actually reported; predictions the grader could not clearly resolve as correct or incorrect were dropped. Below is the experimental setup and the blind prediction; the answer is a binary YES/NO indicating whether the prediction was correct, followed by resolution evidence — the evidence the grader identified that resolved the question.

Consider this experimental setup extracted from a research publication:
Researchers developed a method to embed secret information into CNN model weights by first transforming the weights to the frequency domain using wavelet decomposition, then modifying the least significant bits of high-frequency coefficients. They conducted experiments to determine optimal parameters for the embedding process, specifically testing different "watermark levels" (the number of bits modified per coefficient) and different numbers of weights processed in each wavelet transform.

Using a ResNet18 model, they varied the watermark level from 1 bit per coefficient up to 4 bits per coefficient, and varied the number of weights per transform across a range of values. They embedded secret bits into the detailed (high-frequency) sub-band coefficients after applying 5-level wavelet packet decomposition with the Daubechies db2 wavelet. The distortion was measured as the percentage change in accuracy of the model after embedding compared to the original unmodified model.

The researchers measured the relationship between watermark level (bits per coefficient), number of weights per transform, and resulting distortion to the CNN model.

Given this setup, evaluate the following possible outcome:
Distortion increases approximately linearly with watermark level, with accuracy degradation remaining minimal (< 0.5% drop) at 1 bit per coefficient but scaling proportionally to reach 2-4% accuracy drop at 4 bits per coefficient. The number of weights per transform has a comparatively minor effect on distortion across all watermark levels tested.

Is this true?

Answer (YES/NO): NO